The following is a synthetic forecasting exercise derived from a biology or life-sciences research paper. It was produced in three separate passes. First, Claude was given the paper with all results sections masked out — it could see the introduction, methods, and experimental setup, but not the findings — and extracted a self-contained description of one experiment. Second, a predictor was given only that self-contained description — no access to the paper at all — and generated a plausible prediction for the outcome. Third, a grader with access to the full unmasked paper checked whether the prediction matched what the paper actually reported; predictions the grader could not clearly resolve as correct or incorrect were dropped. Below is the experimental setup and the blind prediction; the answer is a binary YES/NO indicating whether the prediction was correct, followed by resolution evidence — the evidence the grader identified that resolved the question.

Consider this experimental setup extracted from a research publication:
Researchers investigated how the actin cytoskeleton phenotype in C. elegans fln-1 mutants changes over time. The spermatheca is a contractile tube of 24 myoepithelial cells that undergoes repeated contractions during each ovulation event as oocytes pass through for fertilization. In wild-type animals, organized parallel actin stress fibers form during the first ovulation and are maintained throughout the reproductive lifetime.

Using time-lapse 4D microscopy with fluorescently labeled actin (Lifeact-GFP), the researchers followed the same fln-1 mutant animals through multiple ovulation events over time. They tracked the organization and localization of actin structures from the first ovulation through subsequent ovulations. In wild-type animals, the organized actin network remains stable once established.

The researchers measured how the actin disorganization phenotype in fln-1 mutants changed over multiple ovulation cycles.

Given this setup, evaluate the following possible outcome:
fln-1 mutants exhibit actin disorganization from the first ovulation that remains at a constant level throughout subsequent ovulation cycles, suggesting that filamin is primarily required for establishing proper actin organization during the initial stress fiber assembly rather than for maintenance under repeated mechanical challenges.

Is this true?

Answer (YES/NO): NO